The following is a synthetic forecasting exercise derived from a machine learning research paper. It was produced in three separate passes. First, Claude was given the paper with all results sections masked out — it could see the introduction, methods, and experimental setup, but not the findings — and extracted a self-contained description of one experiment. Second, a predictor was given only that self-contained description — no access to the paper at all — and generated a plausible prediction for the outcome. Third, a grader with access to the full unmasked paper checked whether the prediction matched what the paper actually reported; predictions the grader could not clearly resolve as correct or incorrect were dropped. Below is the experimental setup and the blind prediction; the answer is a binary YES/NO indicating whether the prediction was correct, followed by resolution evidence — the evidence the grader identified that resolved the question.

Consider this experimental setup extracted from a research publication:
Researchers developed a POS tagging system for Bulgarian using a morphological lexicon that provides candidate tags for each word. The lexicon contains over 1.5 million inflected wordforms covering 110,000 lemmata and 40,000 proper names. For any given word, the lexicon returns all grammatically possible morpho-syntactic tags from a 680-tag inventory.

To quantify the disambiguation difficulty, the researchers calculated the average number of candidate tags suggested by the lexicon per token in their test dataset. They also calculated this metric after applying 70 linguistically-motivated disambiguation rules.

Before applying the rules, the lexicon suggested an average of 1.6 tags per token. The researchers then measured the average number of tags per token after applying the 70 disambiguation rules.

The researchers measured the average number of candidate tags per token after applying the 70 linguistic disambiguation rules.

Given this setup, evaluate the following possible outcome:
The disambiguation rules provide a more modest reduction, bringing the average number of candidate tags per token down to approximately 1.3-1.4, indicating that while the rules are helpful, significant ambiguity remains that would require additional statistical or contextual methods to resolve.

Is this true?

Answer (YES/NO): NO